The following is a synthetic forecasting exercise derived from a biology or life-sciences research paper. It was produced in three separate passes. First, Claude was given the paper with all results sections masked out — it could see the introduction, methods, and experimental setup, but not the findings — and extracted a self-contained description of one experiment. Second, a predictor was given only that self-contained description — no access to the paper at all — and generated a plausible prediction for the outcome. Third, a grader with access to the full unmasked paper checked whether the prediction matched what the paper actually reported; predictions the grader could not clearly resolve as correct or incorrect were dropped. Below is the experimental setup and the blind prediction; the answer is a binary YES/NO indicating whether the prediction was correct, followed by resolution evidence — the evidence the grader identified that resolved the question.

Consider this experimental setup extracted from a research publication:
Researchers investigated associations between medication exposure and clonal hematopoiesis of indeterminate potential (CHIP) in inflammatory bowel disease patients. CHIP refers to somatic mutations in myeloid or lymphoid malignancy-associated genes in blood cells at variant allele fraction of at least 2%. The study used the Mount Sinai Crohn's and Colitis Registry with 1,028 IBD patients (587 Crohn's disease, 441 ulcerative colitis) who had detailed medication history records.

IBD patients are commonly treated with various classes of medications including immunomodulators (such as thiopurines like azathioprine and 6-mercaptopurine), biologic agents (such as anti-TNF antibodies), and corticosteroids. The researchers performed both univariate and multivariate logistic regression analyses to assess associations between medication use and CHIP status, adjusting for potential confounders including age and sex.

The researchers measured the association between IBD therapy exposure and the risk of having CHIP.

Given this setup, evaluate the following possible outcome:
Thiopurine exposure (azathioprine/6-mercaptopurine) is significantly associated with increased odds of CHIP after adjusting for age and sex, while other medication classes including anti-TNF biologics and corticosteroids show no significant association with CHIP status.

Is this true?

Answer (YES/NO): NO